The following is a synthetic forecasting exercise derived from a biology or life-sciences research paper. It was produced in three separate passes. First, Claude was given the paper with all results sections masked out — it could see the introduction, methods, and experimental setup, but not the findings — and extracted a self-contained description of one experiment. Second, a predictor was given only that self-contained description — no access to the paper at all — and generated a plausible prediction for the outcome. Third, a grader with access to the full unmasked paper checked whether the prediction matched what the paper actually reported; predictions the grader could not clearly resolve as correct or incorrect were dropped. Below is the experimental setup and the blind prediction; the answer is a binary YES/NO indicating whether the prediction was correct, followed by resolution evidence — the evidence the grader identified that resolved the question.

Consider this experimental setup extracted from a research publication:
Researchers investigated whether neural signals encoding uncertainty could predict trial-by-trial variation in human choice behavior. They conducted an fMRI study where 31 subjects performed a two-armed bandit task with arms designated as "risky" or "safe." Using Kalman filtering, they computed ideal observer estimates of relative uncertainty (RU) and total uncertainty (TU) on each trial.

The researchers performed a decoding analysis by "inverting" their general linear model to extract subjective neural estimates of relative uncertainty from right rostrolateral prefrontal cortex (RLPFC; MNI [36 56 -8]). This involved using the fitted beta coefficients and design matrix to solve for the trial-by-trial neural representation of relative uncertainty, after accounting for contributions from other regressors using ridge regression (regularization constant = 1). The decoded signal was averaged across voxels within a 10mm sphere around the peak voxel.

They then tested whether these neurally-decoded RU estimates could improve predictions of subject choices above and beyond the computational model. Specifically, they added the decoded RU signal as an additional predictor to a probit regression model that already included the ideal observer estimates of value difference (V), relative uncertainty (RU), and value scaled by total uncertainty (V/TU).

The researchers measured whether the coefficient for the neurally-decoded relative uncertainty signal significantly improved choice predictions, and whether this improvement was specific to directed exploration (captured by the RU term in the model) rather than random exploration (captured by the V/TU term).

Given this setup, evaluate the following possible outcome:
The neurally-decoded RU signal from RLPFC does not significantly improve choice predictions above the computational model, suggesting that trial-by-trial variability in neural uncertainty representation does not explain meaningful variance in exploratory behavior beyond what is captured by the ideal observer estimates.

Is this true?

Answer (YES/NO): NO